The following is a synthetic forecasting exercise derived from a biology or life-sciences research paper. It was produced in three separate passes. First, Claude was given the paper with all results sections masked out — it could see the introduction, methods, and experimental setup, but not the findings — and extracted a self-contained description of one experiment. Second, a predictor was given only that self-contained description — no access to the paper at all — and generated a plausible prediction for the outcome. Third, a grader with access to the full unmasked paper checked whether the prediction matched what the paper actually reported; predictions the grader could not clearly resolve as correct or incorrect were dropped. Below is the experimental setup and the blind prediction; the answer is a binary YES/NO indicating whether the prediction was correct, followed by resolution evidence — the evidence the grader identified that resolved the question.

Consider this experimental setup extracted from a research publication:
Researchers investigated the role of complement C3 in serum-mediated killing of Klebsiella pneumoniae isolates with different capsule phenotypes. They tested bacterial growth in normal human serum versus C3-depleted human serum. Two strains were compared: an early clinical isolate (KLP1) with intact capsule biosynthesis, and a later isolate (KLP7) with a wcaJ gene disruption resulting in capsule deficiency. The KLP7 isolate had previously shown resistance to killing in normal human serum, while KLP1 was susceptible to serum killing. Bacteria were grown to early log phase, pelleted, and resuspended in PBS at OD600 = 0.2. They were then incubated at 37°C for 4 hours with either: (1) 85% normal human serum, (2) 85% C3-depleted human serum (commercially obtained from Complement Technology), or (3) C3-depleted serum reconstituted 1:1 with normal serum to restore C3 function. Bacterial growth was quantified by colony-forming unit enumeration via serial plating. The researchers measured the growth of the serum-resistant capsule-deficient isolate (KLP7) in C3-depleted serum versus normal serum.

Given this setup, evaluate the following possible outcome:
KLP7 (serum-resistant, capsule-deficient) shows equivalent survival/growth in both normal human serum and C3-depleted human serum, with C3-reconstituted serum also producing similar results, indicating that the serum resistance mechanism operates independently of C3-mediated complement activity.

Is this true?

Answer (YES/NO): YES